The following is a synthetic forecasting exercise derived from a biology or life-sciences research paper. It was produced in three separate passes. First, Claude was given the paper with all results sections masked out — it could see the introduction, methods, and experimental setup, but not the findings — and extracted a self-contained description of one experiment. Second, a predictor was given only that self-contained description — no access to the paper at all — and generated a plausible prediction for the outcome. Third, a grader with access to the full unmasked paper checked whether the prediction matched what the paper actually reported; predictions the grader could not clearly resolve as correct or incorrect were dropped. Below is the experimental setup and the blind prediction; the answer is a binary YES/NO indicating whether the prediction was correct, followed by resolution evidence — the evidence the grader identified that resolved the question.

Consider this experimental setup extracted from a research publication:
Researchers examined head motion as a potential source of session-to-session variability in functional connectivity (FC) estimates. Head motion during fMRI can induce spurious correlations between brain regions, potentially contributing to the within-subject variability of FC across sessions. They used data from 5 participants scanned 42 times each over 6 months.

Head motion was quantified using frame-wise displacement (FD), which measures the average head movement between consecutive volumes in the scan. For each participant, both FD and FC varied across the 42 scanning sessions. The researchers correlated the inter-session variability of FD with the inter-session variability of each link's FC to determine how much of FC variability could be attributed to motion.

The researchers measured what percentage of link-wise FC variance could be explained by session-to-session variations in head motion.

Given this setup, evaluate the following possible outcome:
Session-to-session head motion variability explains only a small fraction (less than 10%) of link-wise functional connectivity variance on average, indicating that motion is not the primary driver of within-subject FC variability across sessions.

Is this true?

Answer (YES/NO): YES